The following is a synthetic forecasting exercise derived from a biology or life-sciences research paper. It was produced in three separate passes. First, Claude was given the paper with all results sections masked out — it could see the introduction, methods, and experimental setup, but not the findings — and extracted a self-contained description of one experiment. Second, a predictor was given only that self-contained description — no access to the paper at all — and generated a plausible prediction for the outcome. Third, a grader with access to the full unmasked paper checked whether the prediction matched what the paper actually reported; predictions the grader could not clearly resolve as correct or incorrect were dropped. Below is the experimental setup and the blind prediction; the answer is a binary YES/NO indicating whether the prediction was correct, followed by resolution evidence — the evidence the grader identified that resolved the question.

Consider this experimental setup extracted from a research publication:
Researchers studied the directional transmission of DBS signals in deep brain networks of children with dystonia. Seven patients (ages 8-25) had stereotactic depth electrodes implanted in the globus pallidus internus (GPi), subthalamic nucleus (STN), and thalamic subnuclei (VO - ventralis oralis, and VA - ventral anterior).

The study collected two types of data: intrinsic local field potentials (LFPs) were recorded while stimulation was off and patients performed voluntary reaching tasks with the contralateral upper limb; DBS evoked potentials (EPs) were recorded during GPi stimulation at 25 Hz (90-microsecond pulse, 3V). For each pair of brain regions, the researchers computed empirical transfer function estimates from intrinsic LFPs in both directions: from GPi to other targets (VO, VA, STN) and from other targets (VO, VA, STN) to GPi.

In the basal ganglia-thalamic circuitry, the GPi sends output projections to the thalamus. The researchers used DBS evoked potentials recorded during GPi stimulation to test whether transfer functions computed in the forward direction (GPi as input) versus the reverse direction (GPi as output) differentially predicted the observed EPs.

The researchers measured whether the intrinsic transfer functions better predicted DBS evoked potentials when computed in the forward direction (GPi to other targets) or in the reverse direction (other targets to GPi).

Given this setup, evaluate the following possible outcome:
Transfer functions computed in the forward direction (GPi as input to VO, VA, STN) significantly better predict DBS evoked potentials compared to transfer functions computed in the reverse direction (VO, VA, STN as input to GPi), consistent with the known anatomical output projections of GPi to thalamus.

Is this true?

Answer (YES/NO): YES